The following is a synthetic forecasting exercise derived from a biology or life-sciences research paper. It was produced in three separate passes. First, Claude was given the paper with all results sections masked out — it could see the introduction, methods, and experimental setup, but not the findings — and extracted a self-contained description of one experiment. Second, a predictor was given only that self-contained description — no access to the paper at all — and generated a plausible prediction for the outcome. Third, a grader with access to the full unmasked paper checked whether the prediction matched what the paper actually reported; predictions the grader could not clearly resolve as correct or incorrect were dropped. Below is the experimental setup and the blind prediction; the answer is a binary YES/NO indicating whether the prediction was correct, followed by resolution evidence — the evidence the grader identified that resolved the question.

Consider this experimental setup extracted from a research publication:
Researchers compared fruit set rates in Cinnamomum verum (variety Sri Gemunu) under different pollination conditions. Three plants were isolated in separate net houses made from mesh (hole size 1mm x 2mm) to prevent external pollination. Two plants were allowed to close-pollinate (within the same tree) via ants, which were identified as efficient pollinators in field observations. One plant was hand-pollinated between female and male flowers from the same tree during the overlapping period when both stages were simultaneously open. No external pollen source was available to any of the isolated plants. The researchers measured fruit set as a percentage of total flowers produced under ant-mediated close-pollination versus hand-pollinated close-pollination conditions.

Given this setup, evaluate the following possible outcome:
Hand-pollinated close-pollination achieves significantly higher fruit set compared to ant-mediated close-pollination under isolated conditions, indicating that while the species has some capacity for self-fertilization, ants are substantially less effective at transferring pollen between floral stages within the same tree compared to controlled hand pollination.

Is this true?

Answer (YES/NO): YES